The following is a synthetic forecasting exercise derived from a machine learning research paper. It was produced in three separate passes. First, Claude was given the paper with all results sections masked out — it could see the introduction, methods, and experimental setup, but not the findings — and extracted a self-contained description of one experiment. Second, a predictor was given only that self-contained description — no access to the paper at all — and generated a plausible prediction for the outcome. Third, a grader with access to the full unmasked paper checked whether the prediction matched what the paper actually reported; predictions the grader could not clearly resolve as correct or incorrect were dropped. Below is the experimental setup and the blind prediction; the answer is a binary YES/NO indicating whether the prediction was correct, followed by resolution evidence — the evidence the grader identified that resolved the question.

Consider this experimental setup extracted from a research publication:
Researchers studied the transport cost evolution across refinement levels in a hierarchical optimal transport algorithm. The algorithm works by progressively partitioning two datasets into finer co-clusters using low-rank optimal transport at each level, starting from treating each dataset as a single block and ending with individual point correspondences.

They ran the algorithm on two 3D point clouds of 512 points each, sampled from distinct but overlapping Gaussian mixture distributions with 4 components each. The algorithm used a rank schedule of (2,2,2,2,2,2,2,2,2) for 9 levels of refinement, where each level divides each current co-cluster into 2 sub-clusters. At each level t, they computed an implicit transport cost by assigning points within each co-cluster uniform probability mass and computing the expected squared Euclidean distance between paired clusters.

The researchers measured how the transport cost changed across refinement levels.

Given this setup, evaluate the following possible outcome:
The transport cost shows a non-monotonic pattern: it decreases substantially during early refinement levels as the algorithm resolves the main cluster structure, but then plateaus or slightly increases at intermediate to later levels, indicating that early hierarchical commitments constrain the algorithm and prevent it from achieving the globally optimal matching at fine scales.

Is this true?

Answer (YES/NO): NO